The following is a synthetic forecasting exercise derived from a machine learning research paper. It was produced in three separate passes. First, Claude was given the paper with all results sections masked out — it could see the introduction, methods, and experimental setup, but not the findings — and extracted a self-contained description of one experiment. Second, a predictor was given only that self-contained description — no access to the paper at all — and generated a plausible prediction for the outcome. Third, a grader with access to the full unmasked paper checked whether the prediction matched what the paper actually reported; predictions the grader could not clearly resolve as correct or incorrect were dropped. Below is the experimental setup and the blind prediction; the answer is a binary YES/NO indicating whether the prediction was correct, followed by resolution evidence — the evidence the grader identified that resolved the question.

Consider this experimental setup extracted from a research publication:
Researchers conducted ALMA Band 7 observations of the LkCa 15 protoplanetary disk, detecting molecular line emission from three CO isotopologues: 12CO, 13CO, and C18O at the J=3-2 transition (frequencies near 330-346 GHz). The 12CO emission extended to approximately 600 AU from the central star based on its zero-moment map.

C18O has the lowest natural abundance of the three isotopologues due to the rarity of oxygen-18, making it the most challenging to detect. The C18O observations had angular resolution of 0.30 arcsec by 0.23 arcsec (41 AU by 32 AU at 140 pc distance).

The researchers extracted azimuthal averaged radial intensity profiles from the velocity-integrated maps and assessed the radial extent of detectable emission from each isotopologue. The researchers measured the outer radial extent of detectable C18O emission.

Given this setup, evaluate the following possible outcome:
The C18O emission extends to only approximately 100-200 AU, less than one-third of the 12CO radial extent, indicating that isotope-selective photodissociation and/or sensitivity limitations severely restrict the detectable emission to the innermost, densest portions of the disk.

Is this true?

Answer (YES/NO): NO